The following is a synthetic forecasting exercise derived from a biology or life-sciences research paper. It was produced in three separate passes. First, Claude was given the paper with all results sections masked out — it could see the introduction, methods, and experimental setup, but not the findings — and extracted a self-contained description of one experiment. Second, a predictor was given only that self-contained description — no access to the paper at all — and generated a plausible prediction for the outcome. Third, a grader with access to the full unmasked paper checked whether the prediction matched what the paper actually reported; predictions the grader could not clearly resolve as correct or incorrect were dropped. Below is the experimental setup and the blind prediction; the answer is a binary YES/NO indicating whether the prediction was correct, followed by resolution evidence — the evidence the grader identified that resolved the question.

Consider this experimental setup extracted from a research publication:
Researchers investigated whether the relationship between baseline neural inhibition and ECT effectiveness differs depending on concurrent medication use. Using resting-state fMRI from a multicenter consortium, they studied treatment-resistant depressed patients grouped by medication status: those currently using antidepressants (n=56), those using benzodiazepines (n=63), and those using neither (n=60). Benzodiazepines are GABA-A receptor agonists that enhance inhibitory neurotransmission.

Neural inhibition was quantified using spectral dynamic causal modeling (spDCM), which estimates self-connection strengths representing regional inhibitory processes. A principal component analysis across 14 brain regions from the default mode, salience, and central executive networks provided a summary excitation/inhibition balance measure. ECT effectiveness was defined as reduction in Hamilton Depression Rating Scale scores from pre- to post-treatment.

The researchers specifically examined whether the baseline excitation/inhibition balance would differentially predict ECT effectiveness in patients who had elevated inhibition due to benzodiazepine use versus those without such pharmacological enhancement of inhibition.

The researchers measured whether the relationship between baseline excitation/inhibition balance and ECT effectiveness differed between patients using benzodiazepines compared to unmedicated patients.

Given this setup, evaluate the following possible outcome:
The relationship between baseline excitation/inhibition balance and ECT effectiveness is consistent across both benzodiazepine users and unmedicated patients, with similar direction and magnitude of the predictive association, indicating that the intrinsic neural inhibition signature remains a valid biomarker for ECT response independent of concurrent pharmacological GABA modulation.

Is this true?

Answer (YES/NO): NO